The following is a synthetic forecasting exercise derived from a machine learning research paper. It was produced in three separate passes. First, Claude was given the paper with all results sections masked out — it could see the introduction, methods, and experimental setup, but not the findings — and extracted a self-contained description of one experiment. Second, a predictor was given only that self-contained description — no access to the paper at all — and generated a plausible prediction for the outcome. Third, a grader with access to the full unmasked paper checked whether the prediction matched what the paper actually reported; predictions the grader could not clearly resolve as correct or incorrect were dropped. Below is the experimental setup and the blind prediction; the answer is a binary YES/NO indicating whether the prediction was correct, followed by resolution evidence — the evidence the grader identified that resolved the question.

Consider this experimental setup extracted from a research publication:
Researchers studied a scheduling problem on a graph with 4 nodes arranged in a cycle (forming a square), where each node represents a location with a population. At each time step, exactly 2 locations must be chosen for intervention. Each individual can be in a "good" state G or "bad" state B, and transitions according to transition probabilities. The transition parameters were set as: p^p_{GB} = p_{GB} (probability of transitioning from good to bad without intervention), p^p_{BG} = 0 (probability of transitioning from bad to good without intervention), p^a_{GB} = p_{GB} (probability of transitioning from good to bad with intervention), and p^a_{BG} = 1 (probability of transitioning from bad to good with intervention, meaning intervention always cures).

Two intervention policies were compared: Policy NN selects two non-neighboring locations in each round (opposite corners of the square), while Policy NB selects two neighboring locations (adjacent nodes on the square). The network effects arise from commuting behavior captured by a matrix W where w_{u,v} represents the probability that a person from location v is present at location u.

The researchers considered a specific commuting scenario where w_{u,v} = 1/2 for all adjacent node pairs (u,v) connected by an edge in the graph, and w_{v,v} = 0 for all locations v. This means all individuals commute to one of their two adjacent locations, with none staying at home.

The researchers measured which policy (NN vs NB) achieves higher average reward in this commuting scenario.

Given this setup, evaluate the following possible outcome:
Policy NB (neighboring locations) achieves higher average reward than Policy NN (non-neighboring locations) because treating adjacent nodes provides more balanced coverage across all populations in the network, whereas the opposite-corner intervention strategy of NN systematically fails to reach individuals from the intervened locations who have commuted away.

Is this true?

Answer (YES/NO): NO